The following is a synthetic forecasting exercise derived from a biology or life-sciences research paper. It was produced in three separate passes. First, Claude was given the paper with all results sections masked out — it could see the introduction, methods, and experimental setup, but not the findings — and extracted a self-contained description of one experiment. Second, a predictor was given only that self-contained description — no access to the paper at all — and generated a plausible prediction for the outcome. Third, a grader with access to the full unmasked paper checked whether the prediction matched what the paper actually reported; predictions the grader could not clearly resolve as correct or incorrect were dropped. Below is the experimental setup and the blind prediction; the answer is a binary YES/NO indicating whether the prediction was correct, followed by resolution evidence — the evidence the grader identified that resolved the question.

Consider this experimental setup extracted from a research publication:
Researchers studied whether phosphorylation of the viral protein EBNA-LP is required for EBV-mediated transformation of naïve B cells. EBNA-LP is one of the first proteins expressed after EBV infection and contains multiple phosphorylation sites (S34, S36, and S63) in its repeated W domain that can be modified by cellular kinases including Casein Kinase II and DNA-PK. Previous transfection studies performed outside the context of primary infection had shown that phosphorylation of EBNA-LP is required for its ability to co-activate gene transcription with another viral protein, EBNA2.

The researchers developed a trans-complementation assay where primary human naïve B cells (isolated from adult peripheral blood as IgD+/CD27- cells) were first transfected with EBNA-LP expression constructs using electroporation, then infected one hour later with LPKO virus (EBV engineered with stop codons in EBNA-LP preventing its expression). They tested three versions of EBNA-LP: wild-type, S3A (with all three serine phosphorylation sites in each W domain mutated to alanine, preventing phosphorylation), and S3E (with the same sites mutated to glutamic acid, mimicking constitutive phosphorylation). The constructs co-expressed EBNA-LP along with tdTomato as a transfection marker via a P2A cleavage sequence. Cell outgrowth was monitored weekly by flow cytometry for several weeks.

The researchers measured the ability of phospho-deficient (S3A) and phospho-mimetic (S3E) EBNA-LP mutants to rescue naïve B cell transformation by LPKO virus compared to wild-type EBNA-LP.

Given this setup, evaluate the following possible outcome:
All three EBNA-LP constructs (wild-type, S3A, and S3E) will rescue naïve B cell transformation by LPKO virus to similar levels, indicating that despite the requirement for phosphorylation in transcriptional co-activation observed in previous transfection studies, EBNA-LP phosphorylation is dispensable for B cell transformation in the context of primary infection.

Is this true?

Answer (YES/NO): YES